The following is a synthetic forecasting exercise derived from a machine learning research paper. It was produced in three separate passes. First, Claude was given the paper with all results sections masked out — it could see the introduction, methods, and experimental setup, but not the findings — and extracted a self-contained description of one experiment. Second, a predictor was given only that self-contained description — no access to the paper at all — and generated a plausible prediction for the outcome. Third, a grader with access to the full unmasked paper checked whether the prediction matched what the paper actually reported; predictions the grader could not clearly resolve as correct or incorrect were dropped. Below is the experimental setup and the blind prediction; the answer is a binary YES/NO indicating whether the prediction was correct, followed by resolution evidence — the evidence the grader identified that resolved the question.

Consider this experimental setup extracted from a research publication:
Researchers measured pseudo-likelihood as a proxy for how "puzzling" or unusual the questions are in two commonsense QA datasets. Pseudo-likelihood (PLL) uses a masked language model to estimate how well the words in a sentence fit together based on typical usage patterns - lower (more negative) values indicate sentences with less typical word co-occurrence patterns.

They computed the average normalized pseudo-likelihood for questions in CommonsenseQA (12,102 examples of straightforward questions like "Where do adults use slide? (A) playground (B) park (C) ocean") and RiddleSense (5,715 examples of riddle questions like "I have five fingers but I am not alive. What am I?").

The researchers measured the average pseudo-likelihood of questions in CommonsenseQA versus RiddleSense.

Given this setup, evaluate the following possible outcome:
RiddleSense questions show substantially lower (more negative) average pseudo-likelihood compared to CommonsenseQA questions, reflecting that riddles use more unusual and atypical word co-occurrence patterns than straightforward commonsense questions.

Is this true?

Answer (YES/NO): YES